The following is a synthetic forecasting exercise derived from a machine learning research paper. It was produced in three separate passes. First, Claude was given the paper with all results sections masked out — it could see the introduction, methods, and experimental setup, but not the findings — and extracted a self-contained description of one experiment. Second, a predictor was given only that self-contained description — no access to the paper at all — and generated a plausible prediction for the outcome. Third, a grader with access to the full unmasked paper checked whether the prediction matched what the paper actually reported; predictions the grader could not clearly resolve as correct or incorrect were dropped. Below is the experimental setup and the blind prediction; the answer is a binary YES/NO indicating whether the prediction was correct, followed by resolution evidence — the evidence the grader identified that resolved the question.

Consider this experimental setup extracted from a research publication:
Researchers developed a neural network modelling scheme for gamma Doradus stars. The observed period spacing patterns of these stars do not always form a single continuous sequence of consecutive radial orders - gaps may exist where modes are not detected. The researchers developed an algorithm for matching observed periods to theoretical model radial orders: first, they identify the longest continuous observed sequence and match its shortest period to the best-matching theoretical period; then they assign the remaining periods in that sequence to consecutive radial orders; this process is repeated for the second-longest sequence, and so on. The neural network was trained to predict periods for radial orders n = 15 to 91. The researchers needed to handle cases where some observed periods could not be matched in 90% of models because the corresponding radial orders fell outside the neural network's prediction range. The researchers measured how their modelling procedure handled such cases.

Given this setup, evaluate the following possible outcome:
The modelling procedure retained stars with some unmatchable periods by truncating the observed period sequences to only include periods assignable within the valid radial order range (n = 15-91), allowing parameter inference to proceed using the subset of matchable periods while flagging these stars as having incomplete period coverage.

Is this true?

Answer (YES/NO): NO